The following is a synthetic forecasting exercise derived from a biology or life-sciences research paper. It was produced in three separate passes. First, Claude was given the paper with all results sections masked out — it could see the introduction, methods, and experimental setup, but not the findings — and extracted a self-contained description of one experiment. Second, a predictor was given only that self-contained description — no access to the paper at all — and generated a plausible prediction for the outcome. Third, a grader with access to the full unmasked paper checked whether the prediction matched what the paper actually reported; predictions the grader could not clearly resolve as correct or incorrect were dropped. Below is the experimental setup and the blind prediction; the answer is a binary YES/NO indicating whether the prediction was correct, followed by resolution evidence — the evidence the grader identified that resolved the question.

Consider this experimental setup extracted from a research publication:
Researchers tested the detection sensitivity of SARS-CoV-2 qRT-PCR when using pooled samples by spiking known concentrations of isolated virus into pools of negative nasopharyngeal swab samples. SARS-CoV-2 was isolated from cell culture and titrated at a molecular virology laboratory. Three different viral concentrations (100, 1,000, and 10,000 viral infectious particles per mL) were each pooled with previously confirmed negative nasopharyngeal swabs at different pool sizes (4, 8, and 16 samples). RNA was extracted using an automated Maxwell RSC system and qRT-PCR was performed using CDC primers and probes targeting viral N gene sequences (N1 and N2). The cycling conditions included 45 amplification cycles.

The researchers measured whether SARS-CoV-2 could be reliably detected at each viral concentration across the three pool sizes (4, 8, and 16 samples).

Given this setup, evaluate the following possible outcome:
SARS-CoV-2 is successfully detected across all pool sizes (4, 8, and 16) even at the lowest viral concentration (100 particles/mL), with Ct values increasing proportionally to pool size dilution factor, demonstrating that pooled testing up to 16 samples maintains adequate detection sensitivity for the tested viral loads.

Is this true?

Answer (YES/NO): YES